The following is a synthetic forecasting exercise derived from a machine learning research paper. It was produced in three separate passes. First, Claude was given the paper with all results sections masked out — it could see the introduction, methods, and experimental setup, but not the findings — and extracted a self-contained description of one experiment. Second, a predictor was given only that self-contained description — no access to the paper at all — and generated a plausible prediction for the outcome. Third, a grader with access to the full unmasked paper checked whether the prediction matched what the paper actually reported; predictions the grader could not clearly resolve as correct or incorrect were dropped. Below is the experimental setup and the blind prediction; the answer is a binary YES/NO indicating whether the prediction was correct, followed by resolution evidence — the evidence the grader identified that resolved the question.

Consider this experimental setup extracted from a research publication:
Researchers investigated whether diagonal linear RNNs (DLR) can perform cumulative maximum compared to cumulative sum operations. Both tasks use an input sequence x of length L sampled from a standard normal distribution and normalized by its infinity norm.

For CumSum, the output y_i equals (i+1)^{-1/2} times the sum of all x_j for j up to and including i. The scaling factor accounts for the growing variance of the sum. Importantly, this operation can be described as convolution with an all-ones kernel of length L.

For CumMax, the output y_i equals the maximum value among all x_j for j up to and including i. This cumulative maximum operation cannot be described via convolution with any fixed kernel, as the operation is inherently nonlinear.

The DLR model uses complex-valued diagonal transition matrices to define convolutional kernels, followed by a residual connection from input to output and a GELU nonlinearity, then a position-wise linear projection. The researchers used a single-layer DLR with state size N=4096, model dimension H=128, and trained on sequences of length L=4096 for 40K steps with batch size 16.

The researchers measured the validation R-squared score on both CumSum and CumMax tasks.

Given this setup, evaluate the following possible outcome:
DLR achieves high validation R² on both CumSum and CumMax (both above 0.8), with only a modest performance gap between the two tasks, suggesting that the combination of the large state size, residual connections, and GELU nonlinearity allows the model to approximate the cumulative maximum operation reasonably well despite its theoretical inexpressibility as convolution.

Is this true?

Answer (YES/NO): NO